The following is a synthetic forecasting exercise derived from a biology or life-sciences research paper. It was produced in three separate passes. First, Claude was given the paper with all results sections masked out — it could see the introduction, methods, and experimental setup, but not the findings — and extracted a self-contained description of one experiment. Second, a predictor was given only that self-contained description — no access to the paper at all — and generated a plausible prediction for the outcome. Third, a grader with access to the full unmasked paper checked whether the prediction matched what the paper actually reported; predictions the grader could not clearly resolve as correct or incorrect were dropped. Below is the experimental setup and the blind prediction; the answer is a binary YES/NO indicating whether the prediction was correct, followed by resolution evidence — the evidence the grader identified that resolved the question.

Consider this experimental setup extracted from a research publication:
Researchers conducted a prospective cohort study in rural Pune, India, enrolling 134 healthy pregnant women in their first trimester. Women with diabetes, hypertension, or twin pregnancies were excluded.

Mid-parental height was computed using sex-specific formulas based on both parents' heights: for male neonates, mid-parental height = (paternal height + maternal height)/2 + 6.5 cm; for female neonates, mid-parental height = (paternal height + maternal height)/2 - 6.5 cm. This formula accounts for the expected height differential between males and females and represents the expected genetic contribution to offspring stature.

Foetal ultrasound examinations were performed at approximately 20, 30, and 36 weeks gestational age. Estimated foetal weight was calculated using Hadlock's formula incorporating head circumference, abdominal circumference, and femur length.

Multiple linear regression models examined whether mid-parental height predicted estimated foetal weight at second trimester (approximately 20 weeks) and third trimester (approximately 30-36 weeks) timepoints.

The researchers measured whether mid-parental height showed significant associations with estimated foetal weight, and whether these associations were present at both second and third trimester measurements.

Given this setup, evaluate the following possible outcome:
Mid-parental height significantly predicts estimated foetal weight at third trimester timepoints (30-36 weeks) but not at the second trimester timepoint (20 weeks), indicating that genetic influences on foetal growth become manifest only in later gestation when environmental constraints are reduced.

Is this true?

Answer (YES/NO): YES